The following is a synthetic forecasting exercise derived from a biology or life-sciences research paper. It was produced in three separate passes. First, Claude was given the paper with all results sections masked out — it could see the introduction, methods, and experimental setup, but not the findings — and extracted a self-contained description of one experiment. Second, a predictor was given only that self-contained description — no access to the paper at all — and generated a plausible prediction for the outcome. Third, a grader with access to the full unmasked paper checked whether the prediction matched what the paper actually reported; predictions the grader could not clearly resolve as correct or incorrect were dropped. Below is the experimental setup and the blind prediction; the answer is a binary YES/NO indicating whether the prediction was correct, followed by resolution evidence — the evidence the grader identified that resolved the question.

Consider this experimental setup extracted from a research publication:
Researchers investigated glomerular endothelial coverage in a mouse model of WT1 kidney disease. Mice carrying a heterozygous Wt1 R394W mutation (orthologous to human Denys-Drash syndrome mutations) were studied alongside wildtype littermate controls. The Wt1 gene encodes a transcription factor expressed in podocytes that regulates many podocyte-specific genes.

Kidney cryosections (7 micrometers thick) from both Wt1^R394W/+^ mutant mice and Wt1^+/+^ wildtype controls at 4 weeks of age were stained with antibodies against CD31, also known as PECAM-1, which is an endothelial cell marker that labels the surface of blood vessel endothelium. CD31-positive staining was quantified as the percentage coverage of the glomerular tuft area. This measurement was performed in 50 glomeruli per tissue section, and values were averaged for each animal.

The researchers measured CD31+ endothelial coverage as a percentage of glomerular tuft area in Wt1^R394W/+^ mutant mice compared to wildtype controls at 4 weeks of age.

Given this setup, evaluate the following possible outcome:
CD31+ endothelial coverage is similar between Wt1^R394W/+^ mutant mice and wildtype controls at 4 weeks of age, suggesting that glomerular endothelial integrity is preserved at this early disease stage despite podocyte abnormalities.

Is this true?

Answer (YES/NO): YES